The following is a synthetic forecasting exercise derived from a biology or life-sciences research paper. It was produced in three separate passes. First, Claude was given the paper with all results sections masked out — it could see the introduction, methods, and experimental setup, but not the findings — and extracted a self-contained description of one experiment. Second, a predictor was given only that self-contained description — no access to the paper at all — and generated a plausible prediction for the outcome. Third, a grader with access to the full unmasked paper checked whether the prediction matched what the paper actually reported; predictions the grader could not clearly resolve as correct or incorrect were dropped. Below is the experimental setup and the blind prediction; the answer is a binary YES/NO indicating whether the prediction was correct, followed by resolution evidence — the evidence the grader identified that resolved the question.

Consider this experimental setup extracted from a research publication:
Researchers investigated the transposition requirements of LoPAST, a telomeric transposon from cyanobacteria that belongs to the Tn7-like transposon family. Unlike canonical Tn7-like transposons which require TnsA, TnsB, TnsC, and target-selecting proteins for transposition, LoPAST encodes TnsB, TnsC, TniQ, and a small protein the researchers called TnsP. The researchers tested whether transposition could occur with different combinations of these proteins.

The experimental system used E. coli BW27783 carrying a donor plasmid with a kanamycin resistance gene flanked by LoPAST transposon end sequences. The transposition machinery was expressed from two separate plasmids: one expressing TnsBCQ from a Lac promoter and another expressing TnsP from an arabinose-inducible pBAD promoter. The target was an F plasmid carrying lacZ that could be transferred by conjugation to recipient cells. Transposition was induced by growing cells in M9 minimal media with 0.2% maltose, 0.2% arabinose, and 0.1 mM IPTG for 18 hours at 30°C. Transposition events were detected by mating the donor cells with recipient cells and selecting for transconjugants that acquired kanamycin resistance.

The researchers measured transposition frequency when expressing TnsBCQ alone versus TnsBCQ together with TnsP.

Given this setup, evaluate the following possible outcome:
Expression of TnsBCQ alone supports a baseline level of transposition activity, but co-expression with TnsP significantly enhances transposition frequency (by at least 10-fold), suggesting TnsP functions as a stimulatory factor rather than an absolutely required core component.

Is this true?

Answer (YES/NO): NO